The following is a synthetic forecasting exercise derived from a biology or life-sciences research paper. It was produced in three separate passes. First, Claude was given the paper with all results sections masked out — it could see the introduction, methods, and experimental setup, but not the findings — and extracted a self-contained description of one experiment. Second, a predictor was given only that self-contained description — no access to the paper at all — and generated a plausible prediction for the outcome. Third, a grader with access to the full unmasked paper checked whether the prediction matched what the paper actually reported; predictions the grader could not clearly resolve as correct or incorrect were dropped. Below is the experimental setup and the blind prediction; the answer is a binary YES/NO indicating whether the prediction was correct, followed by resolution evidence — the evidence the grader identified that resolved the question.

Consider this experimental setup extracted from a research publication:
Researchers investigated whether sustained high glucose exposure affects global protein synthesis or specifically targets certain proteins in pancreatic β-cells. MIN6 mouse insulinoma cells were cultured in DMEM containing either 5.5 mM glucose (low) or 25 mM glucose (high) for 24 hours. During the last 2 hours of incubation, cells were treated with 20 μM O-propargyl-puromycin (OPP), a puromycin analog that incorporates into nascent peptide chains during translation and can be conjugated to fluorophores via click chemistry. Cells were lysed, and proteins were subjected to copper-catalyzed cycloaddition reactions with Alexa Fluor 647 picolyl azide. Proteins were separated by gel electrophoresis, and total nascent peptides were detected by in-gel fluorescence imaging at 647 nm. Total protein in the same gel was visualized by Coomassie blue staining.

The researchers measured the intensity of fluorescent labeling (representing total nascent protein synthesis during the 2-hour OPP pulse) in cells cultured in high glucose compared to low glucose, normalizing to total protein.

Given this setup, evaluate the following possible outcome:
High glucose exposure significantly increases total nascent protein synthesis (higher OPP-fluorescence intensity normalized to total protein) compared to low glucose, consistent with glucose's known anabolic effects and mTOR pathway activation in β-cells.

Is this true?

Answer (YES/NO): NO